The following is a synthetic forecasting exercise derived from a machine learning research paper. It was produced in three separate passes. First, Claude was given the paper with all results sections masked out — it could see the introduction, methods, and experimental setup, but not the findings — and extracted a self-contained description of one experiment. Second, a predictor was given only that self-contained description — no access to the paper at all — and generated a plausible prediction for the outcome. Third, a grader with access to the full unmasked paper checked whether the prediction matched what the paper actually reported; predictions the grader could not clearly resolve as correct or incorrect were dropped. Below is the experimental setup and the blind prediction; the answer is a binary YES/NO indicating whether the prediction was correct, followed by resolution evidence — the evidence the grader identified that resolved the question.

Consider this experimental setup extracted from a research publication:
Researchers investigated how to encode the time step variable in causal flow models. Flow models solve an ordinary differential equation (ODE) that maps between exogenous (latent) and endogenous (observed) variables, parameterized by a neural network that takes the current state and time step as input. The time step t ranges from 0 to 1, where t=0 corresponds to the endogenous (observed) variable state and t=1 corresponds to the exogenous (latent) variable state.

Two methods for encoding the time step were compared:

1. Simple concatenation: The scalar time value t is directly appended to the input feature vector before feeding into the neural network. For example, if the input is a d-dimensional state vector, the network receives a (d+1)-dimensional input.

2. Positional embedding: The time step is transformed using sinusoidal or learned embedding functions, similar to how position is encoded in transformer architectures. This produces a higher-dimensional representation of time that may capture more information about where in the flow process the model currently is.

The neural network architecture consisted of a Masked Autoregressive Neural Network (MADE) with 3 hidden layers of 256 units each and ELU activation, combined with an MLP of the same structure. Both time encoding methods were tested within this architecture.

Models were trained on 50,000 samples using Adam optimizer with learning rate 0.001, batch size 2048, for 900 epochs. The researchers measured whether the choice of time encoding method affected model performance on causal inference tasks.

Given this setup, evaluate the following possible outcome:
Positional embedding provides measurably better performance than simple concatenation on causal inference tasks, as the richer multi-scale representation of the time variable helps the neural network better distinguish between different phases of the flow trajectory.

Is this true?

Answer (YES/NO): NO